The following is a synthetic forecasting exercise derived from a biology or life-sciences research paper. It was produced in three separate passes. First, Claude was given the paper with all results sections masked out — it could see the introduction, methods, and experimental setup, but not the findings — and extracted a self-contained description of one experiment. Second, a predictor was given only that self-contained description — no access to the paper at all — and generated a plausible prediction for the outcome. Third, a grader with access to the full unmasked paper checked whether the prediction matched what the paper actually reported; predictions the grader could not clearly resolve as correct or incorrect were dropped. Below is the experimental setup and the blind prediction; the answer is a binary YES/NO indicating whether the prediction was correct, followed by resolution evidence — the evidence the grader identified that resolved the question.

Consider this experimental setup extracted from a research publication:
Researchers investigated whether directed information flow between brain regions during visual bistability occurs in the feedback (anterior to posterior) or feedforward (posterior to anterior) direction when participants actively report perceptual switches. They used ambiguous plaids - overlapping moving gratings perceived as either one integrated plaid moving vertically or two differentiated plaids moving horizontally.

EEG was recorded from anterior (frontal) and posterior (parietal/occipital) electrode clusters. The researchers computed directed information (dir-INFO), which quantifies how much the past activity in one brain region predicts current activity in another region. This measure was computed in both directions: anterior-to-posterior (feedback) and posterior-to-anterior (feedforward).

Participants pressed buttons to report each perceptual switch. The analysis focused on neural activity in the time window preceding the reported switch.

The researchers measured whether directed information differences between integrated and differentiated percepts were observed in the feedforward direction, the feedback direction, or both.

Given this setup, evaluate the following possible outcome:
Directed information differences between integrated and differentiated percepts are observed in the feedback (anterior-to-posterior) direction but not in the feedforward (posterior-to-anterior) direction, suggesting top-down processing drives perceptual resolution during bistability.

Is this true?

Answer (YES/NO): YES